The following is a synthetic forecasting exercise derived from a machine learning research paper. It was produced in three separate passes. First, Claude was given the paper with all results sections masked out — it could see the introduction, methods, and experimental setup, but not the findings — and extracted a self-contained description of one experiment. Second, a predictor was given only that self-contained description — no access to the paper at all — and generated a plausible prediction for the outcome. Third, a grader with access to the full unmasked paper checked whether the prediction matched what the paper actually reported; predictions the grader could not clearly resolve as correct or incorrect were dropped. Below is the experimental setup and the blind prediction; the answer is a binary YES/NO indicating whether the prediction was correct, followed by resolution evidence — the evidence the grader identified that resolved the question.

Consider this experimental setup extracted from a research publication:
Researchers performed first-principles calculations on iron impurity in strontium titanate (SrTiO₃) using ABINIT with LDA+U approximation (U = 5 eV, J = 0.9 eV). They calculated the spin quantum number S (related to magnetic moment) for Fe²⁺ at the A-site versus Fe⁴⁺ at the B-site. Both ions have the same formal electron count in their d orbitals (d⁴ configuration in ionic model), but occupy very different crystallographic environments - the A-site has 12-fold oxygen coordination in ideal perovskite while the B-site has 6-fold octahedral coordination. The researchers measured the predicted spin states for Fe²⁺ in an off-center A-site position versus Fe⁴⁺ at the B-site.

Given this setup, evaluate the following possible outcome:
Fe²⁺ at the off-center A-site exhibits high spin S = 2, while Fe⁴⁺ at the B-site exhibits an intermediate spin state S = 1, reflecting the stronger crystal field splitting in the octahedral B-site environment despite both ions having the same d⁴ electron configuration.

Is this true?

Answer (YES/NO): NO